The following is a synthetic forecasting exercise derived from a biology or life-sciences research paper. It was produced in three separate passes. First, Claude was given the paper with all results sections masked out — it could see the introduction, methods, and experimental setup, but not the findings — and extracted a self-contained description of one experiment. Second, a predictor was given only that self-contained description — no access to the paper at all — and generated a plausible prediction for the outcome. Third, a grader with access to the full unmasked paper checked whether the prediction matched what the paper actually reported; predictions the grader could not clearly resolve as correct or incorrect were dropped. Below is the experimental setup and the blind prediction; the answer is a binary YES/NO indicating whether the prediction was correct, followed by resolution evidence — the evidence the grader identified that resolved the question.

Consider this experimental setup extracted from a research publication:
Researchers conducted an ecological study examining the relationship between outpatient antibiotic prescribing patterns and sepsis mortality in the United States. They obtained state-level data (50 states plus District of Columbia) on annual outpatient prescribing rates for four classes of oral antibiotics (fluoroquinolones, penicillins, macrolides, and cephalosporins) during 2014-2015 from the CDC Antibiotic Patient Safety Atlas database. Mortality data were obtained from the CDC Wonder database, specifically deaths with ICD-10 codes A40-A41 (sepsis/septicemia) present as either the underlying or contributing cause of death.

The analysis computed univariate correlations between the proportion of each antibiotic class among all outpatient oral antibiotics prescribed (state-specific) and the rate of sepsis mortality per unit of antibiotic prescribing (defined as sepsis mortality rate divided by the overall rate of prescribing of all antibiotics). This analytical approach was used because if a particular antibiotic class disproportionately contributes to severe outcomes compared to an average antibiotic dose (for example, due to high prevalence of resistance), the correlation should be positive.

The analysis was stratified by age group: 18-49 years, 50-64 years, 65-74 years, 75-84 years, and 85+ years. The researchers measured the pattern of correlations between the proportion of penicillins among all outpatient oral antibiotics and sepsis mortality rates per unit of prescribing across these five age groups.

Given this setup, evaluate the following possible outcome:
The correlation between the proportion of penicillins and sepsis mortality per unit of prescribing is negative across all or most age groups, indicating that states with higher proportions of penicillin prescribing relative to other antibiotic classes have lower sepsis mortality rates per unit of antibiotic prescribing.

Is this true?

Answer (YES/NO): NO